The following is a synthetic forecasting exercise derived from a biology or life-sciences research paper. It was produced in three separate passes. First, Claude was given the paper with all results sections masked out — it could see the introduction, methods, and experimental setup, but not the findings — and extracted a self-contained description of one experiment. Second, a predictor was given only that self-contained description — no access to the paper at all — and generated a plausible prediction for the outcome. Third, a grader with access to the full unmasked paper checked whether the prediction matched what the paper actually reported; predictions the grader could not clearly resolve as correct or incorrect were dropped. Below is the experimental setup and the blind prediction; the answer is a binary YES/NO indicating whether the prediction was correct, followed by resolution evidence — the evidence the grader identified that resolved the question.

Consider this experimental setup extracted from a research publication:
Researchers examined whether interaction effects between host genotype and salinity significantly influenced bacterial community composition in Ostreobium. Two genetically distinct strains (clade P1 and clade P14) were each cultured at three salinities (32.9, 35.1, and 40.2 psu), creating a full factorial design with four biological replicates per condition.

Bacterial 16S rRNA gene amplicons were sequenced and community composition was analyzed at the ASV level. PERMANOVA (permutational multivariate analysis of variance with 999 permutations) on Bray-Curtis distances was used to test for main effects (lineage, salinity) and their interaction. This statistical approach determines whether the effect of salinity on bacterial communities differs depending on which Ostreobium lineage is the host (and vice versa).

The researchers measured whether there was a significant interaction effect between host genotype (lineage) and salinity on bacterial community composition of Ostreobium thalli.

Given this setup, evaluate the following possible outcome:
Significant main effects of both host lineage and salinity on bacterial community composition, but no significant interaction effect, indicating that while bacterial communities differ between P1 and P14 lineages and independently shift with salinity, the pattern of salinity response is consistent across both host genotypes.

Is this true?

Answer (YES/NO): NO